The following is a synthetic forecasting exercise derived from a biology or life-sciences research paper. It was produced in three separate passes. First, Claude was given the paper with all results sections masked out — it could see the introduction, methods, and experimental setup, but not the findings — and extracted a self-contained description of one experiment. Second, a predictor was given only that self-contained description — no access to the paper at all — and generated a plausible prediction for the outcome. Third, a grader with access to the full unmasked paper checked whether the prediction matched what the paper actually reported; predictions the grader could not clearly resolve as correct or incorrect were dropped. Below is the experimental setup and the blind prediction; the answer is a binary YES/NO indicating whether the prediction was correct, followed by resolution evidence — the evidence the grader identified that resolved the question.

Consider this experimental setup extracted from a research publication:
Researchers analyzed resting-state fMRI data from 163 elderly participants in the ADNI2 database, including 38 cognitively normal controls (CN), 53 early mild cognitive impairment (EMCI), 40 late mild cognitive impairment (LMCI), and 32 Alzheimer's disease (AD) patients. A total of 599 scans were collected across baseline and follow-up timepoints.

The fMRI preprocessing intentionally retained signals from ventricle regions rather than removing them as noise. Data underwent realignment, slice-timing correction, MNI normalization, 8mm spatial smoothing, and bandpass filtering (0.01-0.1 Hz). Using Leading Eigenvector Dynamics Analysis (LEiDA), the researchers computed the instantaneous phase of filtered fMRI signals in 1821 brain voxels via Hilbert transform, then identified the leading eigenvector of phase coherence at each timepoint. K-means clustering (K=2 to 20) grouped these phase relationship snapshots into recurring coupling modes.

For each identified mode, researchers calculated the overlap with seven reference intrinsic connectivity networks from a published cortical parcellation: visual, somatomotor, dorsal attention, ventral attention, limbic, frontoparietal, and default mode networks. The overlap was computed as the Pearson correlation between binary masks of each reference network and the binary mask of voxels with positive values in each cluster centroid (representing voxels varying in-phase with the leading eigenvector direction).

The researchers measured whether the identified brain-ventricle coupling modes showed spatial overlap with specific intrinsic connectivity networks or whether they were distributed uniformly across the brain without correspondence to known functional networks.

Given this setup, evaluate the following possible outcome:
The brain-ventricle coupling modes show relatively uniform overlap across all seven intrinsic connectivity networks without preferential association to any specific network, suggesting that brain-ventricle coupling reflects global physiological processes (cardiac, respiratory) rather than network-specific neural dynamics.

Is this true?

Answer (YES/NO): NO